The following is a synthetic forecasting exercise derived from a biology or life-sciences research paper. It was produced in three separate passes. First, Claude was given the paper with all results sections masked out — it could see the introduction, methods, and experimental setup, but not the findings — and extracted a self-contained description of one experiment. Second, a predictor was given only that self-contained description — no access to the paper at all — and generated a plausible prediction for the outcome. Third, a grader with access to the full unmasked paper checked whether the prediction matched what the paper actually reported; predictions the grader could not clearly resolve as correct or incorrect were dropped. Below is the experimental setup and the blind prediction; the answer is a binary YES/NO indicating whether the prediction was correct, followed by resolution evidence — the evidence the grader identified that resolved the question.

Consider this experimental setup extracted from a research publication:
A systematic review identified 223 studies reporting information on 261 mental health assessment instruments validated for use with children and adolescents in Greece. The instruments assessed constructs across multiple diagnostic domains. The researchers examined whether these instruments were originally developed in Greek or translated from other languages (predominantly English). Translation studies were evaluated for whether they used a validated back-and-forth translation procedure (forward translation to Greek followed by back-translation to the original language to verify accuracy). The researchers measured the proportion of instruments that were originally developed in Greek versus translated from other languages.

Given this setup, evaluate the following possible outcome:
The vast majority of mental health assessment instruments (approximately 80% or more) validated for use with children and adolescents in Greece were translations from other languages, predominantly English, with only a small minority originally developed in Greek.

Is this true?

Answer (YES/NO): YES